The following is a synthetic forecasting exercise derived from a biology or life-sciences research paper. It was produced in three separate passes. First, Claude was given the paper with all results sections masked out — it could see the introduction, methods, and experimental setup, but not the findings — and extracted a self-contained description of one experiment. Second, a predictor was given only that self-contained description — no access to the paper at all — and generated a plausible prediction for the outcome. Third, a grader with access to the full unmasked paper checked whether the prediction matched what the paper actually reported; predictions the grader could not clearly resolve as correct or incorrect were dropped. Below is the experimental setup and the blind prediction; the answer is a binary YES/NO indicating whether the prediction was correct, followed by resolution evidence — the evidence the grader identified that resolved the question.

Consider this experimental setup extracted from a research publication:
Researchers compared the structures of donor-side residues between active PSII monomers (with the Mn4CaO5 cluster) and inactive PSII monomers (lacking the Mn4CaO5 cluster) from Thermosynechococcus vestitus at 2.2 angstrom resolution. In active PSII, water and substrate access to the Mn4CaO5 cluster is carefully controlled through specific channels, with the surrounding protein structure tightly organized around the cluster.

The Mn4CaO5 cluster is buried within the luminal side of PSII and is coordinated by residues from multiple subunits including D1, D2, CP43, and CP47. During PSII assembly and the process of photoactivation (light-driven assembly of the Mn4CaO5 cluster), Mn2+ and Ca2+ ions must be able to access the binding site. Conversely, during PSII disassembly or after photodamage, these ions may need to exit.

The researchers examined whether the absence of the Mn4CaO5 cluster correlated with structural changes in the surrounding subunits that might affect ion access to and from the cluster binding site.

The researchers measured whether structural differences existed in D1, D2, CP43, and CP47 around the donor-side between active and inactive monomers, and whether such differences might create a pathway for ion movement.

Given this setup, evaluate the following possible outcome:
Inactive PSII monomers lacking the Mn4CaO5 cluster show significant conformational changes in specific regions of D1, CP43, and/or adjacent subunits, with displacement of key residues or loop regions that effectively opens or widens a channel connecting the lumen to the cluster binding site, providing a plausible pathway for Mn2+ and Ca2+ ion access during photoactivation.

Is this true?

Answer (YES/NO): YES